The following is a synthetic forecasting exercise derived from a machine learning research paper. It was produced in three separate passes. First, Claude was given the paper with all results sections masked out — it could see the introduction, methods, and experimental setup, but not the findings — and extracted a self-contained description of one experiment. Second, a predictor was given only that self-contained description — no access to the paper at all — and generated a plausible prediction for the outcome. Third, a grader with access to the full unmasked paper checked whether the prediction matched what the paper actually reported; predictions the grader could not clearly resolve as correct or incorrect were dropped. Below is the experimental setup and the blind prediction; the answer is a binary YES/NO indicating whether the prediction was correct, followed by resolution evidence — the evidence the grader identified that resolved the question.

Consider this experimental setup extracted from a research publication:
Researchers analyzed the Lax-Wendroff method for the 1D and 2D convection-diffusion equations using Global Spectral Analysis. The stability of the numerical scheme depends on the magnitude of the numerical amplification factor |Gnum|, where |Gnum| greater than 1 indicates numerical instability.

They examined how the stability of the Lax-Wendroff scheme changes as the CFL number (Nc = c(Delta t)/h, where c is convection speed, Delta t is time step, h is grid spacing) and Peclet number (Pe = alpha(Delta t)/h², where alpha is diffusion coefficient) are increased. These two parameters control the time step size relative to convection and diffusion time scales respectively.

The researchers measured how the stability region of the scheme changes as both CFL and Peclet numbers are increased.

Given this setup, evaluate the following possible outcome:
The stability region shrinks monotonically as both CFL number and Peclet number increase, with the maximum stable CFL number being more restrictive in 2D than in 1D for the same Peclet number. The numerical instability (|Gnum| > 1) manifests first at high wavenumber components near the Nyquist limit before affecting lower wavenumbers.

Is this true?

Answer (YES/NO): NO